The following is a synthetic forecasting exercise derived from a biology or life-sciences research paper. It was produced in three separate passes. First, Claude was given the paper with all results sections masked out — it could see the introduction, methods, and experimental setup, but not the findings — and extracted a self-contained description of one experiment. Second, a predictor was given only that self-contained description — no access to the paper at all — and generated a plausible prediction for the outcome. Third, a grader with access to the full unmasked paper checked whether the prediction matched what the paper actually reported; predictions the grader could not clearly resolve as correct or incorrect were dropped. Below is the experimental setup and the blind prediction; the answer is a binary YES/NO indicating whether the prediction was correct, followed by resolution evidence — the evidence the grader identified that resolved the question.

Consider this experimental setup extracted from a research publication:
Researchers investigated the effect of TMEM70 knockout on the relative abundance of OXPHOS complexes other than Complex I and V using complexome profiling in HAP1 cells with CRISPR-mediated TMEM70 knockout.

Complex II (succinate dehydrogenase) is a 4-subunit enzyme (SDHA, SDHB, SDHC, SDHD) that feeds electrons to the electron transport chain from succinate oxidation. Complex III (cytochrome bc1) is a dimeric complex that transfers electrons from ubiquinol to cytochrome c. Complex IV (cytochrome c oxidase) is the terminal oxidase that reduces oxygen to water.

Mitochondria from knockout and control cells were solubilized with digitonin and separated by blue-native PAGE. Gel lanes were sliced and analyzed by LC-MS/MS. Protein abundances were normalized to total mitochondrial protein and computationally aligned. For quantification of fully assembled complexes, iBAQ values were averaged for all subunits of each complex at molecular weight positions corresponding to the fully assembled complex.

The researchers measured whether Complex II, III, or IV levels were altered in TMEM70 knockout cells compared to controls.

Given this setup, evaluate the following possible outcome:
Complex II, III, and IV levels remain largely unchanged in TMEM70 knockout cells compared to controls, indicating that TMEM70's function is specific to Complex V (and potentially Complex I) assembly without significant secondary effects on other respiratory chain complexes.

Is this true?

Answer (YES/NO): YES